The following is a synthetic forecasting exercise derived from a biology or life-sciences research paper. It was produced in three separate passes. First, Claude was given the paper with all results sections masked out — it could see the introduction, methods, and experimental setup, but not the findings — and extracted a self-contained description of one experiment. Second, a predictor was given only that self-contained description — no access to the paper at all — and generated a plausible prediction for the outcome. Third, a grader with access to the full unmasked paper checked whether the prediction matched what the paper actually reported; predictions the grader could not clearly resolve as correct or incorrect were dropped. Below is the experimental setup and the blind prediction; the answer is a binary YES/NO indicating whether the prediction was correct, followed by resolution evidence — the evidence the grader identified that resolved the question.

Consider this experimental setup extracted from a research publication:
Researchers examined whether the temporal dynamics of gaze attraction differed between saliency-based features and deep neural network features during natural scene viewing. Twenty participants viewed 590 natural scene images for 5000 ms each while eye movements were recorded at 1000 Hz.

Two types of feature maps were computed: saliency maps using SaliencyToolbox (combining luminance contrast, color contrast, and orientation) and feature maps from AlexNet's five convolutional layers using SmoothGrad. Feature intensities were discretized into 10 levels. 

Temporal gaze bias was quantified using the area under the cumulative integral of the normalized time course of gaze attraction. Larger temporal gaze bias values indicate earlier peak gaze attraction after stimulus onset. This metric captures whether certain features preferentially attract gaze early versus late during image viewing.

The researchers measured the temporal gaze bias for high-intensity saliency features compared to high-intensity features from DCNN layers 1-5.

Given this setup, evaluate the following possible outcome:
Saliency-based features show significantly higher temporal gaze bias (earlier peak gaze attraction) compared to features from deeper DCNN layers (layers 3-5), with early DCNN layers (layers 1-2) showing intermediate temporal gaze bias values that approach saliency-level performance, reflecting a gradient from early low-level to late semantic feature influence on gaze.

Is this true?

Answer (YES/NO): NO